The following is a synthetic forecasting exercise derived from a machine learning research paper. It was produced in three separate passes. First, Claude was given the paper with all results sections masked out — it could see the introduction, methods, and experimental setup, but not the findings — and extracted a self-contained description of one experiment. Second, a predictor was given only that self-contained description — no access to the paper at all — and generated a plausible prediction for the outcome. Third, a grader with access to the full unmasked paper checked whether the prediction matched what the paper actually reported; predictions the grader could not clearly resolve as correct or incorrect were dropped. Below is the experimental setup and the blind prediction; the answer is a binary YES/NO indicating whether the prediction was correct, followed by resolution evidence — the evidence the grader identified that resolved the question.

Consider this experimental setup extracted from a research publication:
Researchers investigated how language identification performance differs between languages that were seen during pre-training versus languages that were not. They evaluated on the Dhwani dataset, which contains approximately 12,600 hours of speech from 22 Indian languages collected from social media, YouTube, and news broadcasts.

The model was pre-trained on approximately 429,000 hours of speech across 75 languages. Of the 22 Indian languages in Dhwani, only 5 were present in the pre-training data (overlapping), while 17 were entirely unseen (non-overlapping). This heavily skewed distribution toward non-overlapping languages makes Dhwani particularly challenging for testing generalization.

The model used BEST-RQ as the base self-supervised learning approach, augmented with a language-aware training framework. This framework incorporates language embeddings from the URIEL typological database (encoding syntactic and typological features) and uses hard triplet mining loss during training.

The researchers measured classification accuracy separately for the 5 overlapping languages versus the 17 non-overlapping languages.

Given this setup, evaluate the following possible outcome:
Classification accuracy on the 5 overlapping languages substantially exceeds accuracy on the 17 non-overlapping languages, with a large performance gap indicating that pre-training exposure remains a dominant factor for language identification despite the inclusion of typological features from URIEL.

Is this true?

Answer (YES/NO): YES